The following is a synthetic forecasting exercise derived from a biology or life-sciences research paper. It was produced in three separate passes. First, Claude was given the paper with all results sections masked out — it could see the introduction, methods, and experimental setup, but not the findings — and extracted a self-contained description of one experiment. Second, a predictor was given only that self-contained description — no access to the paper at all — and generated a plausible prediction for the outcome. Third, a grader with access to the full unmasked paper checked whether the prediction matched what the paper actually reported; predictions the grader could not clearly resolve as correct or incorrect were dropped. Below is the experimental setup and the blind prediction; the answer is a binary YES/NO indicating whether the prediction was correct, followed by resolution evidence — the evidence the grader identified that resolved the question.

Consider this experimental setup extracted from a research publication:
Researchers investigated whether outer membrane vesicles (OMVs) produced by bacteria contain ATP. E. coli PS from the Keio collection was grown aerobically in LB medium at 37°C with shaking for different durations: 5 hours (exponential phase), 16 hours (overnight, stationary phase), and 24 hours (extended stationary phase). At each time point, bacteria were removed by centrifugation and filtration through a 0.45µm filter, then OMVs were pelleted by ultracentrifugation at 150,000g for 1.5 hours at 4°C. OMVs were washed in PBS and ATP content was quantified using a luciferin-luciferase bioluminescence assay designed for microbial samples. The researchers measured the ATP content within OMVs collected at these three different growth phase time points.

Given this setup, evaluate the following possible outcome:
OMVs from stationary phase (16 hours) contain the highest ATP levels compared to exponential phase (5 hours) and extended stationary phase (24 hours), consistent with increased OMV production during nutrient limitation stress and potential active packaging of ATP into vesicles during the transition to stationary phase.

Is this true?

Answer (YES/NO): NO